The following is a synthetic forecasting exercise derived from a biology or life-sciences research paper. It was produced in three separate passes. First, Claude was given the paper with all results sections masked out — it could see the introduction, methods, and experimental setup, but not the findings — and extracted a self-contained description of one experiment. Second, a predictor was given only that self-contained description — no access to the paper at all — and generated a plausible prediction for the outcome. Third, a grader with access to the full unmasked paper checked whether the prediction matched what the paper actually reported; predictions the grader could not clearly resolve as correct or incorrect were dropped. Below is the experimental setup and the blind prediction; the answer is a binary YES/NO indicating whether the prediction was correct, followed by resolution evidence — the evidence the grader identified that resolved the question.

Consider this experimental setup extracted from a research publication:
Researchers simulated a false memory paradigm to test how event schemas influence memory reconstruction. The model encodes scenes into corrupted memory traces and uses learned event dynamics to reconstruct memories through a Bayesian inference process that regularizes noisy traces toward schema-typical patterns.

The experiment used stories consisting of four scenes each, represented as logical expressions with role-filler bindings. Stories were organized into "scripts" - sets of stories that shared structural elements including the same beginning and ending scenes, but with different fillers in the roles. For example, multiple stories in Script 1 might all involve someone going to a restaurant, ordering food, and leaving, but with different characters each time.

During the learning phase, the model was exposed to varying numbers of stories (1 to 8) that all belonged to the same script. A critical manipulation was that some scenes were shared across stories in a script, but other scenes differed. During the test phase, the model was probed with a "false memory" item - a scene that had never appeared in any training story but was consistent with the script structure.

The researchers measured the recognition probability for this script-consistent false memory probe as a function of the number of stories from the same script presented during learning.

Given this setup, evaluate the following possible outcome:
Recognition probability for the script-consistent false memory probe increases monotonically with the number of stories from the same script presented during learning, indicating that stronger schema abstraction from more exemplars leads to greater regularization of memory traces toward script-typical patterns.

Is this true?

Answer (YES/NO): YES